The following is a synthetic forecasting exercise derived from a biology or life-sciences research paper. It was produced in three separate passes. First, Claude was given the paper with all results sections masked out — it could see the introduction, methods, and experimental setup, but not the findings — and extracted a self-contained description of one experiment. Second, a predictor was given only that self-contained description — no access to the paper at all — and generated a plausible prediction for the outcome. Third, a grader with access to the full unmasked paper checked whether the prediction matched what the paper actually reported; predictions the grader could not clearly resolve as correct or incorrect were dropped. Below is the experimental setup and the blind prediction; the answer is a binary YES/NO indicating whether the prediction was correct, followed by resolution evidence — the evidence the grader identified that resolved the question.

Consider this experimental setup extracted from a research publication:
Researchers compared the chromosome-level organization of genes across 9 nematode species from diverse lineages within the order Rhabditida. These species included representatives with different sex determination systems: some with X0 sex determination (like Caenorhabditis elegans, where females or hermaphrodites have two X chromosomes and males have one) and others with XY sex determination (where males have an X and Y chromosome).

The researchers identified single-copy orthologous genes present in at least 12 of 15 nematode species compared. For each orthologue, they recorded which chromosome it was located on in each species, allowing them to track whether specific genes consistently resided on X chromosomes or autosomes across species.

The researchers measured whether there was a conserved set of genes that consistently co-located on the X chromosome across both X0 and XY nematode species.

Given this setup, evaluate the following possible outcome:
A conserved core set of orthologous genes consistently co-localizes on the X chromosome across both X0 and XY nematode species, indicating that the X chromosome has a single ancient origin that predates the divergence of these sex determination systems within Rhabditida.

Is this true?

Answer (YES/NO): YES